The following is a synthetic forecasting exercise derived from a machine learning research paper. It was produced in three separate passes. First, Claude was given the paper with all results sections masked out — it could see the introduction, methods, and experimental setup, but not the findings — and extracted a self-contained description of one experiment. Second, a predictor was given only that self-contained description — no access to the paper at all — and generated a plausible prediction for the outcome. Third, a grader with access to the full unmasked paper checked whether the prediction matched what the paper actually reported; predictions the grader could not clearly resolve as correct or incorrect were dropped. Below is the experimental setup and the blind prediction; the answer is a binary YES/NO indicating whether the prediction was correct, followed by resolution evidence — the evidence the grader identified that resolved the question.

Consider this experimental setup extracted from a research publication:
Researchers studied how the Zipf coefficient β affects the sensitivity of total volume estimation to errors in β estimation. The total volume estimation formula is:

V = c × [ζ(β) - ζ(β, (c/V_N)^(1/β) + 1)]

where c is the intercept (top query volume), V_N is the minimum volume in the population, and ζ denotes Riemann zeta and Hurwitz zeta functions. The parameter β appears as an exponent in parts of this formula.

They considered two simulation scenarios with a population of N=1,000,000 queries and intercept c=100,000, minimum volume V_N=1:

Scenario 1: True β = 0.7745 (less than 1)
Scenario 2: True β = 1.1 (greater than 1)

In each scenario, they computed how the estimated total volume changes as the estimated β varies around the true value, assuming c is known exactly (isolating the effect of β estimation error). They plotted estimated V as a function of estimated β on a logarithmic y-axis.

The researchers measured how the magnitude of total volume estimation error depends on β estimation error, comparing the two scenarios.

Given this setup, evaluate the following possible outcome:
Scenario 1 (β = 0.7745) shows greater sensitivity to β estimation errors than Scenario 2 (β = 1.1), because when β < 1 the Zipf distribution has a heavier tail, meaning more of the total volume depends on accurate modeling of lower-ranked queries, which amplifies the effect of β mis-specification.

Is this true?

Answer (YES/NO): YES